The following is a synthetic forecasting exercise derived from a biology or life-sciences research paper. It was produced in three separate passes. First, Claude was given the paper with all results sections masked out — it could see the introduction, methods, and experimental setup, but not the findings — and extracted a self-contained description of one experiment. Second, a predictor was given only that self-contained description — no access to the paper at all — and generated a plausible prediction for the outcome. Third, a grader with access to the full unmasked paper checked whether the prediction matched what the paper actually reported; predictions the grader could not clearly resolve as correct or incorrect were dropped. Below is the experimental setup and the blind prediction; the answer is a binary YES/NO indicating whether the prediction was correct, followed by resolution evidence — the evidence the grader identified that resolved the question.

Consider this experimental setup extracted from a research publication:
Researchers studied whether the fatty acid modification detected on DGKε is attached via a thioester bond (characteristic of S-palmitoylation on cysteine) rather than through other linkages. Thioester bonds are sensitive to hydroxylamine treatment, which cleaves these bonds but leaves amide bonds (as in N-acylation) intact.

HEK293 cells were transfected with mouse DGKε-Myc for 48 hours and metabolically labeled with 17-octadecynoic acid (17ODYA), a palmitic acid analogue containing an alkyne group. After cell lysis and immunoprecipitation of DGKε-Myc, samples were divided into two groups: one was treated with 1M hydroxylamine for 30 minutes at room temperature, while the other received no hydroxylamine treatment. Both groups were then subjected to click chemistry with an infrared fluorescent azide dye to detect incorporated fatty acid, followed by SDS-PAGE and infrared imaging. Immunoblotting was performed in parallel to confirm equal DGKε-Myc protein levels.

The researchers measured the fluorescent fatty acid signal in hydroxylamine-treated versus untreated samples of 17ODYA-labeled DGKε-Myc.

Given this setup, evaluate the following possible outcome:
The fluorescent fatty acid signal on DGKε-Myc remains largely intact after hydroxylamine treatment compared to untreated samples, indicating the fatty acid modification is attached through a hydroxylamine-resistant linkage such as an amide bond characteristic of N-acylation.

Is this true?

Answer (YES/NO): NO